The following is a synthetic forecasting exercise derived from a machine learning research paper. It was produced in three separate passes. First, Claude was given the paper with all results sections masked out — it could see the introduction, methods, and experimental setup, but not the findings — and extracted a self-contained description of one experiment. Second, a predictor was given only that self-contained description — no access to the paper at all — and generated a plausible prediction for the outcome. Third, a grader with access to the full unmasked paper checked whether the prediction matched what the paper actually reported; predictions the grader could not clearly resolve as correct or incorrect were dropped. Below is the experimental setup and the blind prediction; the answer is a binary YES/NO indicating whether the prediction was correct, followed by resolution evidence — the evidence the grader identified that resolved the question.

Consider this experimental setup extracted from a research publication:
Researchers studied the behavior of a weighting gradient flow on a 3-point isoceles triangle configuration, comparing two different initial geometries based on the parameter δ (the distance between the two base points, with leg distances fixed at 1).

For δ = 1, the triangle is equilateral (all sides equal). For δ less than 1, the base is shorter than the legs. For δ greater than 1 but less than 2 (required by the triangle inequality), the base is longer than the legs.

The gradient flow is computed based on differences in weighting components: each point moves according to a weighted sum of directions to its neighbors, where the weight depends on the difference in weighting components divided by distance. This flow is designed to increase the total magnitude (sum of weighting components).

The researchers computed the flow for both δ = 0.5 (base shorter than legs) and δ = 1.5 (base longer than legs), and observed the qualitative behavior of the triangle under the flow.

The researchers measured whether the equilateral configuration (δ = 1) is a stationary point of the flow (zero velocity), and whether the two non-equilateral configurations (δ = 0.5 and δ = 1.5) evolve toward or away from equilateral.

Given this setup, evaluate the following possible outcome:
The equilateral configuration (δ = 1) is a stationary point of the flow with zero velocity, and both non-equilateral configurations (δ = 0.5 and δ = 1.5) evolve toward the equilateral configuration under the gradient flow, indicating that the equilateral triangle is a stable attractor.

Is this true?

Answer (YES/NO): NO